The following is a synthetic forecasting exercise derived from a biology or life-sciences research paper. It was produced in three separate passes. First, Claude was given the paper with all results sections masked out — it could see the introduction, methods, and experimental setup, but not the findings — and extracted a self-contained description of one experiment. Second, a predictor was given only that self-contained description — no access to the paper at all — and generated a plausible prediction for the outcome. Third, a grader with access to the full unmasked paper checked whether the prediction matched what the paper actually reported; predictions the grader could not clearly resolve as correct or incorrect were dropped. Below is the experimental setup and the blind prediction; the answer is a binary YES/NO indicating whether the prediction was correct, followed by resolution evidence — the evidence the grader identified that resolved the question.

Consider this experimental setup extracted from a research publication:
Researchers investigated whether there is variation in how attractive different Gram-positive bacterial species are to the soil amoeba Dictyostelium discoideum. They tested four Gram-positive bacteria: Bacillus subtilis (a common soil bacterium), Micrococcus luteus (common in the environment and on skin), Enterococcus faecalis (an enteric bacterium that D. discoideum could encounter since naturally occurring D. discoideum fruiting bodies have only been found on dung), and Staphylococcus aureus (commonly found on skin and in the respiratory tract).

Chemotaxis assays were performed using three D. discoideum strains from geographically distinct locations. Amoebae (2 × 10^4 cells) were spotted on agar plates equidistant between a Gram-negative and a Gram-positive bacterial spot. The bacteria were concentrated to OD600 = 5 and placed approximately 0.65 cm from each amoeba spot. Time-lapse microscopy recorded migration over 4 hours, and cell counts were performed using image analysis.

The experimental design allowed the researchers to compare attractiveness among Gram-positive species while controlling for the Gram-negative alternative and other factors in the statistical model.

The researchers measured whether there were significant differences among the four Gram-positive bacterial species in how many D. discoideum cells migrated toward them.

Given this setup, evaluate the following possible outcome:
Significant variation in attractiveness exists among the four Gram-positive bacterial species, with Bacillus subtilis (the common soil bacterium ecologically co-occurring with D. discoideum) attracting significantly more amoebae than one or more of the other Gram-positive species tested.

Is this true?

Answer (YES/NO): YES